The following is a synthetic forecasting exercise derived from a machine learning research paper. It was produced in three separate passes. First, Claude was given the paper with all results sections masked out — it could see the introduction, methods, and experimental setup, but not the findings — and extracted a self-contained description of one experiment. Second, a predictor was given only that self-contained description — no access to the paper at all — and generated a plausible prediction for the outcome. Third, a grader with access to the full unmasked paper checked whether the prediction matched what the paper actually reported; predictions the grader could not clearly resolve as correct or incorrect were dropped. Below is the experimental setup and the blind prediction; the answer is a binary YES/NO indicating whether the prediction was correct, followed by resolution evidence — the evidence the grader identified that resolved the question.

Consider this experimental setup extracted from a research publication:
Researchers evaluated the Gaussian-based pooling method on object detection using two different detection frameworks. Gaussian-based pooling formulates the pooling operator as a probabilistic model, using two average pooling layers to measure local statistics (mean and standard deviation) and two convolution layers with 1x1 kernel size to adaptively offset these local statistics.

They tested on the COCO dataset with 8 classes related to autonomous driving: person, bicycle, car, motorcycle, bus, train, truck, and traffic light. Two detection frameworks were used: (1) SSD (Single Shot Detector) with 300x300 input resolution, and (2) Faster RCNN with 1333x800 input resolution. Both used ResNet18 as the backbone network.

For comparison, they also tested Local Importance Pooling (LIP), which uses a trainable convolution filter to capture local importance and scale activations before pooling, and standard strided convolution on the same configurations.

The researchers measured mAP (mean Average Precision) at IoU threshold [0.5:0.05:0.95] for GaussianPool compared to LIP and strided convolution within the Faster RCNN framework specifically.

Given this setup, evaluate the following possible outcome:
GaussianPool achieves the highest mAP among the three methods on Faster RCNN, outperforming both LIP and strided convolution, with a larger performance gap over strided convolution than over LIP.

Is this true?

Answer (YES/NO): NO